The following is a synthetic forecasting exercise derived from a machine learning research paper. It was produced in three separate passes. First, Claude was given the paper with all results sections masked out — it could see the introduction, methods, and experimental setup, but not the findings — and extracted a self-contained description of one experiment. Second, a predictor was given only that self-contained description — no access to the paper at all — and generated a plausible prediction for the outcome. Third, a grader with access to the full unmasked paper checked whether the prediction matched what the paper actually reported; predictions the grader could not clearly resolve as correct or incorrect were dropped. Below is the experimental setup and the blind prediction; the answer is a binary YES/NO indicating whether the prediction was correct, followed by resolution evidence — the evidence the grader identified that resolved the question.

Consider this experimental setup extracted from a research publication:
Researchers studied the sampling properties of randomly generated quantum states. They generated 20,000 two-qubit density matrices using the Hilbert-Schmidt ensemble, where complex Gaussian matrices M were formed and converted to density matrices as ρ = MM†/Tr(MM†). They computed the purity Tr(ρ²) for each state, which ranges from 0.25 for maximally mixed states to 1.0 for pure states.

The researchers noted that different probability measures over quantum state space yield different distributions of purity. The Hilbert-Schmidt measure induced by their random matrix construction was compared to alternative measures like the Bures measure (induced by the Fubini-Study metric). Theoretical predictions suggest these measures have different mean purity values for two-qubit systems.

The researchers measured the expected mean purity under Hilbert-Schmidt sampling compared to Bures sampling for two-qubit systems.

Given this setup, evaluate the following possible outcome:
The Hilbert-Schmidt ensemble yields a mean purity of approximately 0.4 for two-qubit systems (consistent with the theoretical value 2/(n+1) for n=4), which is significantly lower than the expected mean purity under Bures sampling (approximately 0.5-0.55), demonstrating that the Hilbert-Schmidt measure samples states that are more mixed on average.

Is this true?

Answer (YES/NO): NO